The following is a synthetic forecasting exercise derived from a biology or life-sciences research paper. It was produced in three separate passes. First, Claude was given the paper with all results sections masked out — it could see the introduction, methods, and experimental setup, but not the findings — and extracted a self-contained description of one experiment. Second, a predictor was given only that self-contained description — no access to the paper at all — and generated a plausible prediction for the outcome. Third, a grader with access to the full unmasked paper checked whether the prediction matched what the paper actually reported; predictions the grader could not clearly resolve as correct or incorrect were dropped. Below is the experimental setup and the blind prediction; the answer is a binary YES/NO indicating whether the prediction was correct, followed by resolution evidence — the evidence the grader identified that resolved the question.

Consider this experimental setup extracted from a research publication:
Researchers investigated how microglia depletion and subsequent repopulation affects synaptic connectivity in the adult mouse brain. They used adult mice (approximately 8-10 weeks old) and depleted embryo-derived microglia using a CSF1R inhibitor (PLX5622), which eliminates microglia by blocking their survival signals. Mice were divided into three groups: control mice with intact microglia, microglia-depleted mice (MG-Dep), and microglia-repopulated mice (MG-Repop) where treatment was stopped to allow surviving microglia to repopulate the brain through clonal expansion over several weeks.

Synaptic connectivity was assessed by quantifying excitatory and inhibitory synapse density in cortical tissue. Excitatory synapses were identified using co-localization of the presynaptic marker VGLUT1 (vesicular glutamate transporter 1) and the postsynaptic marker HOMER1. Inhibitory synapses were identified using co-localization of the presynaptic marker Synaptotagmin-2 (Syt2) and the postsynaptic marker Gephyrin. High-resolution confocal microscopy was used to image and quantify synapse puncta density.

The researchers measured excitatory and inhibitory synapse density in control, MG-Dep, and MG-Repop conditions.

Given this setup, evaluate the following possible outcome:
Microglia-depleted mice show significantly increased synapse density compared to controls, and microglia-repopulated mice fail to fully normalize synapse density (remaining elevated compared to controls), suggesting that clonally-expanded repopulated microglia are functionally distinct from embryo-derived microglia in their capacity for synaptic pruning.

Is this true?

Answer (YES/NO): NO